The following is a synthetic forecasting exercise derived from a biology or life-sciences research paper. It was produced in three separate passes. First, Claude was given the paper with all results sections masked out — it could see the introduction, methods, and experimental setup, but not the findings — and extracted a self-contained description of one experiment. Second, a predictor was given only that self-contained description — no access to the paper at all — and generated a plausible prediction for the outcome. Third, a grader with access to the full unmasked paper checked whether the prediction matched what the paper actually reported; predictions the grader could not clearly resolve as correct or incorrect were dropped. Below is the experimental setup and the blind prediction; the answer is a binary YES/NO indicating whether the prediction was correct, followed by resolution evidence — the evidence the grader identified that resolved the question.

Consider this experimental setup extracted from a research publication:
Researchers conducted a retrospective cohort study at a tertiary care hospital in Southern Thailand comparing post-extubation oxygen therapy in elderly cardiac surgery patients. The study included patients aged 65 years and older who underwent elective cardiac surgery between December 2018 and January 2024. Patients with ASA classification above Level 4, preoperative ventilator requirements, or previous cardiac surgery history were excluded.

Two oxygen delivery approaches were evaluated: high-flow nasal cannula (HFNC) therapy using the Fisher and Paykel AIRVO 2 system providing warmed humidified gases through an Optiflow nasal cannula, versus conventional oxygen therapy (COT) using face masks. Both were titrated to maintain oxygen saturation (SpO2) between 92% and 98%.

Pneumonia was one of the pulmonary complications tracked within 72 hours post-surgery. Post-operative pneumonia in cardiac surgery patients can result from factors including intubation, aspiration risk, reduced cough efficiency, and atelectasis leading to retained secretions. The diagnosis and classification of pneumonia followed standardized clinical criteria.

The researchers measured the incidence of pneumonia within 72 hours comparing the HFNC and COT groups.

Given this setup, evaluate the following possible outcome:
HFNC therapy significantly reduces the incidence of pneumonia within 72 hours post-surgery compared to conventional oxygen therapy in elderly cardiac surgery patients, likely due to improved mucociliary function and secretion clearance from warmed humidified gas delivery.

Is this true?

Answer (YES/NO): NO